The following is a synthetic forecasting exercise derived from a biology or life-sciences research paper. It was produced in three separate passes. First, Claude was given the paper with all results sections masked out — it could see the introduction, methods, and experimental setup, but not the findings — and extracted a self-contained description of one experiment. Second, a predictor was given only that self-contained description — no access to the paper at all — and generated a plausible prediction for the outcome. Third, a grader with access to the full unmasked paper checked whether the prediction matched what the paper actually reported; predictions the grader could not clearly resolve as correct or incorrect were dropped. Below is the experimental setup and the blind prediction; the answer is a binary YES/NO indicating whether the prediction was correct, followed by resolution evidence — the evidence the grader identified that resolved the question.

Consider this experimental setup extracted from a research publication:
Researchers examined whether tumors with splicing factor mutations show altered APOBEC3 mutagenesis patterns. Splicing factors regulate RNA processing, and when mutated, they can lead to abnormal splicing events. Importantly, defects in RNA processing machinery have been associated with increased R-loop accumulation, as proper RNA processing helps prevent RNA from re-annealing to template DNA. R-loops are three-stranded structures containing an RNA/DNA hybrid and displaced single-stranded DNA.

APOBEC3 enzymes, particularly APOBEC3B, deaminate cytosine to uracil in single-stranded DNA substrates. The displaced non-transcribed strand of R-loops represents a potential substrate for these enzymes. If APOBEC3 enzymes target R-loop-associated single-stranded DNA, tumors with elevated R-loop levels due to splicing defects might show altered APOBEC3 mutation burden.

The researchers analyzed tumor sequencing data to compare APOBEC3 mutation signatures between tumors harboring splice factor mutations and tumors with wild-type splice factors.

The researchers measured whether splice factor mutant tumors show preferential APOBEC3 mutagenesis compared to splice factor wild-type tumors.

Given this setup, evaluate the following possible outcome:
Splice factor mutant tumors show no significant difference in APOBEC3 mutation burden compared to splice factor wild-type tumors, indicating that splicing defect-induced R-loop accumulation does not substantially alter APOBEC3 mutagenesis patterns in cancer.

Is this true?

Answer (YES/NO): NO